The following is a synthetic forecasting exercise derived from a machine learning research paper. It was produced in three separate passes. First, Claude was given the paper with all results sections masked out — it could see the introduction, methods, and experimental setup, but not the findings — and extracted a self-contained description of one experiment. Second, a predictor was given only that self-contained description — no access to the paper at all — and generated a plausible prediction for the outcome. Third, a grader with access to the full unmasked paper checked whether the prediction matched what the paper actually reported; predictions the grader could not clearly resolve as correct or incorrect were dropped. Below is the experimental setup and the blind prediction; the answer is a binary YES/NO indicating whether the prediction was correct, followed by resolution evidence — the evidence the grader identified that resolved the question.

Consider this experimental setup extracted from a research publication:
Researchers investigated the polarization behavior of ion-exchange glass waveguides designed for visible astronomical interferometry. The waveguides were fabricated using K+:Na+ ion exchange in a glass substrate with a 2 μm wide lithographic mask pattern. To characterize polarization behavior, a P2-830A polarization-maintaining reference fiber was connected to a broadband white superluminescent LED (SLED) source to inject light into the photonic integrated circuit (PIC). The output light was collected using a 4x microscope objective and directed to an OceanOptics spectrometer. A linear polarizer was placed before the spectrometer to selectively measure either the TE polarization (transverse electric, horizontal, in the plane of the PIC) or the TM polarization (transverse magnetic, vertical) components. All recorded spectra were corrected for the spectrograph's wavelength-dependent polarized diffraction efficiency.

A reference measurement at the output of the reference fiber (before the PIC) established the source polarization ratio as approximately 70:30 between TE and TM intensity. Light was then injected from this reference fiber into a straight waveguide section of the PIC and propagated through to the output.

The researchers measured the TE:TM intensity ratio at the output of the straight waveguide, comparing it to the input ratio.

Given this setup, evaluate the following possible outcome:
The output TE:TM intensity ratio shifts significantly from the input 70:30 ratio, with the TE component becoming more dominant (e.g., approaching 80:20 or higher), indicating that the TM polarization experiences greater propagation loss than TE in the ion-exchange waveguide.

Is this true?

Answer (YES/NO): NO